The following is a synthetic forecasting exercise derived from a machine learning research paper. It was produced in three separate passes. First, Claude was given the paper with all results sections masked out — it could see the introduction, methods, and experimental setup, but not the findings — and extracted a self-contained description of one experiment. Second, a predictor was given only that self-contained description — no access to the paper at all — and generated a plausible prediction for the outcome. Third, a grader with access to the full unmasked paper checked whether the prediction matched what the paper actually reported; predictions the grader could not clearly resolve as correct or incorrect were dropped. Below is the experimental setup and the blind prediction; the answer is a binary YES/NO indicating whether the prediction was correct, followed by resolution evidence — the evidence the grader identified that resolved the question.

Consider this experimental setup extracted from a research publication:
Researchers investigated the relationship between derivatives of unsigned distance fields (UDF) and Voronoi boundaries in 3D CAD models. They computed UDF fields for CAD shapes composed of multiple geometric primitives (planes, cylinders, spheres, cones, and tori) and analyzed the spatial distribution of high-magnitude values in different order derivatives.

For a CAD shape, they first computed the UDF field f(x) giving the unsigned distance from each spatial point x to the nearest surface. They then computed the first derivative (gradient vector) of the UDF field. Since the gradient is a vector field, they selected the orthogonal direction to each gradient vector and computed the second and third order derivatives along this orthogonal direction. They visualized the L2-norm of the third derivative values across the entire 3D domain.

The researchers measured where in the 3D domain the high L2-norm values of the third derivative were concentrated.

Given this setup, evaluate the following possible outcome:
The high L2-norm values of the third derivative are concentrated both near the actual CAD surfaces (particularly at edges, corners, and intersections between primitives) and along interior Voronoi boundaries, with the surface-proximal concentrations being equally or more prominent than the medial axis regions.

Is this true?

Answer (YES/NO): NO